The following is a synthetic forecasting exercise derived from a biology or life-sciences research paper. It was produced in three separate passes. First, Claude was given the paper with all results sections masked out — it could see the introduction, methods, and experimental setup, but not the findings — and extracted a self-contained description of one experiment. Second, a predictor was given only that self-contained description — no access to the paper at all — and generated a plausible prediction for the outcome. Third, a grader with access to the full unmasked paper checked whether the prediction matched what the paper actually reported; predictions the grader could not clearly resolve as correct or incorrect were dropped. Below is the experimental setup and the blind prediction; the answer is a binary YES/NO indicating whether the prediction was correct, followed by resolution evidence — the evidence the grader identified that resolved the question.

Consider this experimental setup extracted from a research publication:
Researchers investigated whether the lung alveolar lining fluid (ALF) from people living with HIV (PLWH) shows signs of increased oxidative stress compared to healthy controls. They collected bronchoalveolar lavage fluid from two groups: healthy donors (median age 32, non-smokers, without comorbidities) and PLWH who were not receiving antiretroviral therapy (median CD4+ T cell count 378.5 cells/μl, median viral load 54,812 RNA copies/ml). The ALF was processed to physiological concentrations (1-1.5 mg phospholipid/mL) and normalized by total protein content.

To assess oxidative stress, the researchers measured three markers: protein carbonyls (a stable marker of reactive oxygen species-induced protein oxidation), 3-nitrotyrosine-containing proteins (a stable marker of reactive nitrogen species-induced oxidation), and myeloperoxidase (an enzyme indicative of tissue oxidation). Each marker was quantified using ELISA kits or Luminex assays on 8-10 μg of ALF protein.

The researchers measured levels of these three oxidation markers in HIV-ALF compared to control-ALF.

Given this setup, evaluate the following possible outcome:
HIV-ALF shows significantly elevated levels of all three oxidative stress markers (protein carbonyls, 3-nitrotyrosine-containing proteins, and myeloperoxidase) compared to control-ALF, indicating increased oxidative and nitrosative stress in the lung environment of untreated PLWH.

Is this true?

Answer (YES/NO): NO